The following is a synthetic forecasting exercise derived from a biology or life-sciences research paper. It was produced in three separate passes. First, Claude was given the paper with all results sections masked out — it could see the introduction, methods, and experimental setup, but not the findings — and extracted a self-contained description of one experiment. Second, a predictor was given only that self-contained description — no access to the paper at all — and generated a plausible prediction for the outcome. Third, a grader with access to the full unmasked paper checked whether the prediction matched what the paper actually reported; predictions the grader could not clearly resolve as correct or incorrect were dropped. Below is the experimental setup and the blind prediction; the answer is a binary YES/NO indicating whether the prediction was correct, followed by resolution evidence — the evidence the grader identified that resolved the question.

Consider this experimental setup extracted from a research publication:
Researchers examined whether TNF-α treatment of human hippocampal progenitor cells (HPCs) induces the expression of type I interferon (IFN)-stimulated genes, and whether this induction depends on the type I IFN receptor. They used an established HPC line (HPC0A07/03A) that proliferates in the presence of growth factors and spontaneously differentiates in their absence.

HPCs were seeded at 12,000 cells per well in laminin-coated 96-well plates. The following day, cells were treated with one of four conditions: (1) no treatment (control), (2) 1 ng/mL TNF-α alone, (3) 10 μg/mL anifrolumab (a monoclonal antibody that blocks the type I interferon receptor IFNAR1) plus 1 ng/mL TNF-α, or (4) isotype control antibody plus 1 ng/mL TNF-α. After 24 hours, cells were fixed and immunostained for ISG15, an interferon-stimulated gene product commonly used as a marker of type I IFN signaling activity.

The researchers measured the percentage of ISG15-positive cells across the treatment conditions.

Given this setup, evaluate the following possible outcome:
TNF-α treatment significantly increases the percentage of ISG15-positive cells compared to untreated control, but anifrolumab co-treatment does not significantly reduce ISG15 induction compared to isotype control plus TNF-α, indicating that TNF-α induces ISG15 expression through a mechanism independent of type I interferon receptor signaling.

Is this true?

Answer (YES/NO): NO